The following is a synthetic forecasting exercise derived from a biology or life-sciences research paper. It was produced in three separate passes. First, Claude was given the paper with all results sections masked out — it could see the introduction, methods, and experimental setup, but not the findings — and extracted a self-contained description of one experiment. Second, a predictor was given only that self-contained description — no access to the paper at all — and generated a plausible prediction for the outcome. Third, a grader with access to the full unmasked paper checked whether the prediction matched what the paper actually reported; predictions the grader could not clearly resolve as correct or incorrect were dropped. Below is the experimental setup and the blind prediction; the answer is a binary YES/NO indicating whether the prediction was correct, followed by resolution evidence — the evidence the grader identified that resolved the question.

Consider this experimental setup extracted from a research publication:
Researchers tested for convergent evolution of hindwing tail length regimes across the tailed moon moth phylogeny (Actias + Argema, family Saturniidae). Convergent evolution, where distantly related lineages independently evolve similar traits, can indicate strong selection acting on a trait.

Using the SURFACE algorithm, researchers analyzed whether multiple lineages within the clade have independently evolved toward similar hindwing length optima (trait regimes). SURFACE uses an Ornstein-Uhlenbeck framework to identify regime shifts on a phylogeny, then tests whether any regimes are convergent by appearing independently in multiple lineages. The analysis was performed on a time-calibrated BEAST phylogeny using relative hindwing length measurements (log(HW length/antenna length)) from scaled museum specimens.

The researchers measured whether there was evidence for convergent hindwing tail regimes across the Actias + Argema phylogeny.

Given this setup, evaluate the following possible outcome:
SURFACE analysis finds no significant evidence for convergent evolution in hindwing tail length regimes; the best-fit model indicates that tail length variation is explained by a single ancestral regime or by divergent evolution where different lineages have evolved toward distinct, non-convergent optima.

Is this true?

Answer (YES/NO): YES